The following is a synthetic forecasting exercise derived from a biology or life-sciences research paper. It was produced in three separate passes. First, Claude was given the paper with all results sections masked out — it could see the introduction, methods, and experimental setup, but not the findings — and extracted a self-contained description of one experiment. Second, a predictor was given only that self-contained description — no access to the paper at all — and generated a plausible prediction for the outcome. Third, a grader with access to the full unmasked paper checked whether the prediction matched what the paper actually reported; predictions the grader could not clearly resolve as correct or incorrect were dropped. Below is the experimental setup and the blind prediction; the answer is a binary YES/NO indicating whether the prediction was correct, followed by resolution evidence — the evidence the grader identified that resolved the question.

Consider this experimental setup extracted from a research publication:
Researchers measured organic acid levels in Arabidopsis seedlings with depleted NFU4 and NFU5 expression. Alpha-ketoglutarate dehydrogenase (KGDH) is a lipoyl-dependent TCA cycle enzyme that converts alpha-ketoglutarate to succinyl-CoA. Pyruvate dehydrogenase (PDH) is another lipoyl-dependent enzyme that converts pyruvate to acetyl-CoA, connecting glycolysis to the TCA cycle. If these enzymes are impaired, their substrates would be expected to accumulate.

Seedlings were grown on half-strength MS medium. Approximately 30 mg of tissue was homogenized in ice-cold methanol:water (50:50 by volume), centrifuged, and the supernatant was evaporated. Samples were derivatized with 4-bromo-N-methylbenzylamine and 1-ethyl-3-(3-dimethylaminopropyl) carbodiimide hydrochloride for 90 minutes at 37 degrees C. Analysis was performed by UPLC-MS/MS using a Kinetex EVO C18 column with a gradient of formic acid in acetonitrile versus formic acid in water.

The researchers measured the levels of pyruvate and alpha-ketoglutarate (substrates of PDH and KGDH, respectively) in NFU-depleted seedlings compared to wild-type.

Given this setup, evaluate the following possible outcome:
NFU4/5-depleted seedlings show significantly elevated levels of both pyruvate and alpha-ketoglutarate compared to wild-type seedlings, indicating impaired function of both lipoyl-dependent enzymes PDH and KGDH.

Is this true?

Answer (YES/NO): YES